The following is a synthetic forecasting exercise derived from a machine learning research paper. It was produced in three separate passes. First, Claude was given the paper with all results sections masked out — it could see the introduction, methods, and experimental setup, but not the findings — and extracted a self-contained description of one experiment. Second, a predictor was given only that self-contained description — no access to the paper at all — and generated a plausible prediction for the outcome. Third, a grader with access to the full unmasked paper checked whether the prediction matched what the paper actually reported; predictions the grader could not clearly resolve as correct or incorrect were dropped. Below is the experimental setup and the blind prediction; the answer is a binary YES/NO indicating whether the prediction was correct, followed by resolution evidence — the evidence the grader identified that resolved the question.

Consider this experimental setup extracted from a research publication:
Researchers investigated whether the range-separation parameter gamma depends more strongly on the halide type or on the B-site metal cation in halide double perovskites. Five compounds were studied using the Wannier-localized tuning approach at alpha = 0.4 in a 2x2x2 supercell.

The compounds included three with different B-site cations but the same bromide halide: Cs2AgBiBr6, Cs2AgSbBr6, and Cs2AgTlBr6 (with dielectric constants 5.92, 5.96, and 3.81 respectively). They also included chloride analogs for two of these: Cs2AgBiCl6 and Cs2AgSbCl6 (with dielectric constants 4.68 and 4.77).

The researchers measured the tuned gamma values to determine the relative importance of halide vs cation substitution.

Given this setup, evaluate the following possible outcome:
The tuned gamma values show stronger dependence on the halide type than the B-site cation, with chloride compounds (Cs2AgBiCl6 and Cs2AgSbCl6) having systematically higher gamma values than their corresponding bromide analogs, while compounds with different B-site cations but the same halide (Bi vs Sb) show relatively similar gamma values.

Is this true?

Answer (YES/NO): NO